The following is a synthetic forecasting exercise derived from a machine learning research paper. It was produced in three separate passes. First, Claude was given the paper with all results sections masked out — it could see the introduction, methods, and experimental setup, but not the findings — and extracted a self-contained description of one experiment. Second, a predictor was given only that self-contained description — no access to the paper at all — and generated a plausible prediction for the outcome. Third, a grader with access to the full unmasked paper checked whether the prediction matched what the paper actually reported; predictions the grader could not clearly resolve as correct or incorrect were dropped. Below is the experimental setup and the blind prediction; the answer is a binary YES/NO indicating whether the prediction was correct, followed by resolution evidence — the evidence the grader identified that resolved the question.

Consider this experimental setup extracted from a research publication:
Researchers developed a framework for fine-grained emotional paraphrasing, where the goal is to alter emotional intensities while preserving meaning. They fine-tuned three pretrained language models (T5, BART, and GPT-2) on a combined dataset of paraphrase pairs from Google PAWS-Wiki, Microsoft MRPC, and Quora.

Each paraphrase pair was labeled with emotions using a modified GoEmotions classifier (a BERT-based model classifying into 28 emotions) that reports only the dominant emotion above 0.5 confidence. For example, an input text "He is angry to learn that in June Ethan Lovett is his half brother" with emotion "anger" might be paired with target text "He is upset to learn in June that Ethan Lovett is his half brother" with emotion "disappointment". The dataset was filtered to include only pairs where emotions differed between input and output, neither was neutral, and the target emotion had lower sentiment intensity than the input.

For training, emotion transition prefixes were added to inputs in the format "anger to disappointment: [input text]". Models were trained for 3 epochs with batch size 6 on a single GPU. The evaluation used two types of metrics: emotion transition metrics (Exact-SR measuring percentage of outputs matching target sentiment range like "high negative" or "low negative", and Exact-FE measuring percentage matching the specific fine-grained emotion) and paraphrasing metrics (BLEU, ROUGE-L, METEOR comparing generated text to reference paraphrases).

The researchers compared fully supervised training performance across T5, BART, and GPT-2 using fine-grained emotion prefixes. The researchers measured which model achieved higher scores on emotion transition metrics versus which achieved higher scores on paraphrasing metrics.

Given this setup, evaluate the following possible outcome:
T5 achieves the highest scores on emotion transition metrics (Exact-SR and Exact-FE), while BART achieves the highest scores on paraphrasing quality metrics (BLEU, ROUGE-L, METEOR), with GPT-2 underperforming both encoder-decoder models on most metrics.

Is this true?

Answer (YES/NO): YES